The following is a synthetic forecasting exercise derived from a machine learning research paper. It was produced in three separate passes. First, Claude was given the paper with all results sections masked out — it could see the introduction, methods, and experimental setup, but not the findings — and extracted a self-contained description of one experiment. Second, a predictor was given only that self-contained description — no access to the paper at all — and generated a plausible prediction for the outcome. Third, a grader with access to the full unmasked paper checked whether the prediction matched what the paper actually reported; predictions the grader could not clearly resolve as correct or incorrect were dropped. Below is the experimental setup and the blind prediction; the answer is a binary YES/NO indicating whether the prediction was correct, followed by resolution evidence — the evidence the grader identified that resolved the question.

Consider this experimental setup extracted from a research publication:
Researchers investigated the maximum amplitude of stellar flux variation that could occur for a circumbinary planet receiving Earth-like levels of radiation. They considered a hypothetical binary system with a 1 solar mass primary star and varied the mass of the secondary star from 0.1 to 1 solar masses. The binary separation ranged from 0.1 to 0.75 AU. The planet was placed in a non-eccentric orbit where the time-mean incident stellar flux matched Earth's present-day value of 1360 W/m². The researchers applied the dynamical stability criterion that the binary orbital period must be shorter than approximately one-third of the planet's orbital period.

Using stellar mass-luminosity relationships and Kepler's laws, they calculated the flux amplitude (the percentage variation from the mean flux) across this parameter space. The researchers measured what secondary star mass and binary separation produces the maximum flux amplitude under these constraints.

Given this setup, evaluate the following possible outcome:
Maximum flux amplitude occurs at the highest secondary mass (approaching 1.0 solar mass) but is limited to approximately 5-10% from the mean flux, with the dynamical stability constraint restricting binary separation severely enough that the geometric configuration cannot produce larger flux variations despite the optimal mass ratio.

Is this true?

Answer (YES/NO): NO